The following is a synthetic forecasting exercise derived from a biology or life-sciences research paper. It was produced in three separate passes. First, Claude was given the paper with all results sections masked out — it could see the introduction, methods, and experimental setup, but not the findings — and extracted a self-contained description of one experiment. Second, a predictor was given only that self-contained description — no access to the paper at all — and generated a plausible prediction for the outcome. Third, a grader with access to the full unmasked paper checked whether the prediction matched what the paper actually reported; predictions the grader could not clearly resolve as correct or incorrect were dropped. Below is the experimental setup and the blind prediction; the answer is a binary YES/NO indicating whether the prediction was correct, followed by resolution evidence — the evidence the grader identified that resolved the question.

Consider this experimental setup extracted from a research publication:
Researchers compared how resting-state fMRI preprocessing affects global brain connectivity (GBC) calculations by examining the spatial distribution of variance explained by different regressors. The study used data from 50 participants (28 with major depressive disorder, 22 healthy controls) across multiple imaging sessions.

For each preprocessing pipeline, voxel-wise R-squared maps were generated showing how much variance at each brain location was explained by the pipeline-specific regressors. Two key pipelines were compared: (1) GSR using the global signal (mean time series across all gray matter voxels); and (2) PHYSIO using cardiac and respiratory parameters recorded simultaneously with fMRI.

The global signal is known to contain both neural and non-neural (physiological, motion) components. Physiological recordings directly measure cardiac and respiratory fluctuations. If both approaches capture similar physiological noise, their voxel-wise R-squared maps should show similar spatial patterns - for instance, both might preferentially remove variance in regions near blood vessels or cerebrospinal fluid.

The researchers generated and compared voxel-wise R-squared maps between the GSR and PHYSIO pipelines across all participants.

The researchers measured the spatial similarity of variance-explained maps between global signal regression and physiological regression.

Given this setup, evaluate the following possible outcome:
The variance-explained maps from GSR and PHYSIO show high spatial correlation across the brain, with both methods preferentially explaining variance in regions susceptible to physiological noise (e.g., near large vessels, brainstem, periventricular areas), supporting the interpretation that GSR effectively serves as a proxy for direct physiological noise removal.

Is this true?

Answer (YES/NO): NO